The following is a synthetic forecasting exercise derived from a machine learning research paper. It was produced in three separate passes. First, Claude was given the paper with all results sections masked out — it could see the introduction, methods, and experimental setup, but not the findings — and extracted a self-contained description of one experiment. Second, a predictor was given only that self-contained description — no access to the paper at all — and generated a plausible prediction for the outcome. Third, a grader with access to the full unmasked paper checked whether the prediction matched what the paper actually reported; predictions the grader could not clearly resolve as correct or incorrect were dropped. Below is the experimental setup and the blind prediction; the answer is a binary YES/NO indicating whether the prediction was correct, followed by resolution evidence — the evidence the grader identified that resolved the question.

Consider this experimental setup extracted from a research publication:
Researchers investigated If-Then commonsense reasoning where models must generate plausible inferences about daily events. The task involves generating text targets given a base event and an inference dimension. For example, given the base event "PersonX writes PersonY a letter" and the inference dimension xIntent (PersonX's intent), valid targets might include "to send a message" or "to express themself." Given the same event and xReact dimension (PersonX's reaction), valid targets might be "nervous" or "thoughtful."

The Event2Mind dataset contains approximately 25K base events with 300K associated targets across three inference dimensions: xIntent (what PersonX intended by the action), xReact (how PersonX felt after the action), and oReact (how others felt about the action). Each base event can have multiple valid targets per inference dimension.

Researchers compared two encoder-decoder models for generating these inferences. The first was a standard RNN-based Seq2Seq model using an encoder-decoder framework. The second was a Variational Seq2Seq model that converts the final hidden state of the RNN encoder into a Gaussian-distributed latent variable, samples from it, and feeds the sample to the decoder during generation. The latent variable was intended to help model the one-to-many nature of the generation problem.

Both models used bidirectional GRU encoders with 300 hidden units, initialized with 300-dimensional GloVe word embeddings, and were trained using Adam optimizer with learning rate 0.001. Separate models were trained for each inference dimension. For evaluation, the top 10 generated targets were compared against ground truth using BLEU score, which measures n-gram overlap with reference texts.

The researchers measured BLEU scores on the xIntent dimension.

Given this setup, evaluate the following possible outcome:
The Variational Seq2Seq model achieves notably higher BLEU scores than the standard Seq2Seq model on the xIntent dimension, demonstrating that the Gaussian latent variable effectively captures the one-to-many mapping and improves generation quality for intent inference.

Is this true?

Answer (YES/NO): NO